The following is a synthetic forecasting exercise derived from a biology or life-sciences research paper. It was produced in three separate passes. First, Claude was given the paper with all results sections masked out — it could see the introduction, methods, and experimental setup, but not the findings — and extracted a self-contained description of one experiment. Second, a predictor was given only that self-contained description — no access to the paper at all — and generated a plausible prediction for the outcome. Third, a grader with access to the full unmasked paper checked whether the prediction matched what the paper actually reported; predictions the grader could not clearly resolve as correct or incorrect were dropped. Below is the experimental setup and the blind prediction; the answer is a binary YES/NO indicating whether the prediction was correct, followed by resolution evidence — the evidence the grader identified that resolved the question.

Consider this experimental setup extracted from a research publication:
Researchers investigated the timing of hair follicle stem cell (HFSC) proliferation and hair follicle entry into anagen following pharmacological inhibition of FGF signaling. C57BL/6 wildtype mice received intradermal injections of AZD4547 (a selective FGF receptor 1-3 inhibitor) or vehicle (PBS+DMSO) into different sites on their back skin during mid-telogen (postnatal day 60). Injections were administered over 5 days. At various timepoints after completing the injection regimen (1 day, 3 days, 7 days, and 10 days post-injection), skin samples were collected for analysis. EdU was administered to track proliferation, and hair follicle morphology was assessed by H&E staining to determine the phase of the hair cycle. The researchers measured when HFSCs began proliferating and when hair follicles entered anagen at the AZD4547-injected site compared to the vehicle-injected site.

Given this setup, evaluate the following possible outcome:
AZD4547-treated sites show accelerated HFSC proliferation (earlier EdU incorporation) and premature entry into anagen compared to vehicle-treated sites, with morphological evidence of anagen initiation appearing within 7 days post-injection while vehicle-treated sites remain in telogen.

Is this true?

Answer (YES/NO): YES